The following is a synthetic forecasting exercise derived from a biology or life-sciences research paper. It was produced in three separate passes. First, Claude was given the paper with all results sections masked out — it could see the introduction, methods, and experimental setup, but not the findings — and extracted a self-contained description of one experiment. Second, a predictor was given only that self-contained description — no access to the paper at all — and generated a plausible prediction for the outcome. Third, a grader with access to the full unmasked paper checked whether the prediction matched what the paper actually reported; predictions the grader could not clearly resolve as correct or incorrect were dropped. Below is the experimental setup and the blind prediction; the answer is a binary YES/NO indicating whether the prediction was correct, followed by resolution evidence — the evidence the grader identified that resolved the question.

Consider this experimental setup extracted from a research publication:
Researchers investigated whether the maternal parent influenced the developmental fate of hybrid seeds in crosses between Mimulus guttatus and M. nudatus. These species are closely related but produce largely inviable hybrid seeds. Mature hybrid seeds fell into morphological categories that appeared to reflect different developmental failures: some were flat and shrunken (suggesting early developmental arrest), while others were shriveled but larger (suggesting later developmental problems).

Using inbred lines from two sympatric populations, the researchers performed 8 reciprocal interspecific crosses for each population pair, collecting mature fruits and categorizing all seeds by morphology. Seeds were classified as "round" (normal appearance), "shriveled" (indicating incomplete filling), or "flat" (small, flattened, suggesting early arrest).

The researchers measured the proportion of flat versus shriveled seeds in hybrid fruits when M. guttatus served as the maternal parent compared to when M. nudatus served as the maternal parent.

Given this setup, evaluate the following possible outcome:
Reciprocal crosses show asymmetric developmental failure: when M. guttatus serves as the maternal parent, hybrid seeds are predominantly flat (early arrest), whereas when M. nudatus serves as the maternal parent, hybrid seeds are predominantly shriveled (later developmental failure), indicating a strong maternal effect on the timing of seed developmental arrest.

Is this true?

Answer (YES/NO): NO